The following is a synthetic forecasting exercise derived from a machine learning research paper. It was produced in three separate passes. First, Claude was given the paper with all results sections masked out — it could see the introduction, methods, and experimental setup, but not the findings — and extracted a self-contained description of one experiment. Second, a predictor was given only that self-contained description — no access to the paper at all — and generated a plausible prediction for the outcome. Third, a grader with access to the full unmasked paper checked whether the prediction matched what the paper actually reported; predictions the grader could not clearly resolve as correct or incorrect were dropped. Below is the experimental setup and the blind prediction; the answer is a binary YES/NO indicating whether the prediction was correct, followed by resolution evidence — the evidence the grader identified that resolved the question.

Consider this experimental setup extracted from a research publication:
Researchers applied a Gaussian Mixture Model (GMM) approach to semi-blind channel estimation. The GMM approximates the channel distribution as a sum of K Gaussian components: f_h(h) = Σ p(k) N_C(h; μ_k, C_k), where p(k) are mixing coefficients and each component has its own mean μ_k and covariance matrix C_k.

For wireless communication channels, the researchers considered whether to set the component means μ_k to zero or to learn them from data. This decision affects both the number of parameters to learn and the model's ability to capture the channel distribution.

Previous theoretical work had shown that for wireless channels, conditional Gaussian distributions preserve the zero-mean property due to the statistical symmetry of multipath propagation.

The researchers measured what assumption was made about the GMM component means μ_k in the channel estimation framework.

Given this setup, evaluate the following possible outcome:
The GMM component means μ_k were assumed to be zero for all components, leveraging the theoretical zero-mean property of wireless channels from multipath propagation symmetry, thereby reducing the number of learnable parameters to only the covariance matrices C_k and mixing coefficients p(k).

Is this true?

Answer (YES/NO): YES